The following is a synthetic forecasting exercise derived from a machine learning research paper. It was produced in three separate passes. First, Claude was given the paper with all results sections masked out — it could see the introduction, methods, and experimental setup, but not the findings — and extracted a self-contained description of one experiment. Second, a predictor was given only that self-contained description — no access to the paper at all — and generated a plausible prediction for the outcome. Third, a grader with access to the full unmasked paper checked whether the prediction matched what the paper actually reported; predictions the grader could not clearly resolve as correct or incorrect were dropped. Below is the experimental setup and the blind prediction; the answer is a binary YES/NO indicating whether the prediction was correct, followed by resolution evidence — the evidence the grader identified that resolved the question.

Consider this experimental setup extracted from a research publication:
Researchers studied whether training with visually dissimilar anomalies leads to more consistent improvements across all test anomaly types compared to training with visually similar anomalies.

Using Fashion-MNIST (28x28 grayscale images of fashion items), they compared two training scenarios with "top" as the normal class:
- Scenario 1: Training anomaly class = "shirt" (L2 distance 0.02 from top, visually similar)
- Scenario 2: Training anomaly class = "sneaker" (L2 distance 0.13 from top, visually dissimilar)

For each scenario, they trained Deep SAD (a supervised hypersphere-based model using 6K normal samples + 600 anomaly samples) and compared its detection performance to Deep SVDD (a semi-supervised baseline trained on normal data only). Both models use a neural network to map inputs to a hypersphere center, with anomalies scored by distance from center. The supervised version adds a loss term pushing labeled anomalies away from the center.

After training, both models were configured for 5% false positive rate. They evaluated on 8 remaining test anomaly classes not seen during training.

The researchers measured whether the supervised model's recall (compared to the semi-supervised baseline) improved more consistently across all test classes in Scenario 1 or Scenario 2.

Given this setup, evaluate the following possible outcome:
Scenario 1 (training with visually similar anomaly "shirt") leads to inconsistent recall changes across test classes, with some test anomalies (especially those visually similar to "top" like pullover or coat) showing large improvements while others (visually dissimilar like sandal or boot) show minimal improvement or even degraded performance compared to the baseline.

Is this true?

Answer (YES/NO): YES